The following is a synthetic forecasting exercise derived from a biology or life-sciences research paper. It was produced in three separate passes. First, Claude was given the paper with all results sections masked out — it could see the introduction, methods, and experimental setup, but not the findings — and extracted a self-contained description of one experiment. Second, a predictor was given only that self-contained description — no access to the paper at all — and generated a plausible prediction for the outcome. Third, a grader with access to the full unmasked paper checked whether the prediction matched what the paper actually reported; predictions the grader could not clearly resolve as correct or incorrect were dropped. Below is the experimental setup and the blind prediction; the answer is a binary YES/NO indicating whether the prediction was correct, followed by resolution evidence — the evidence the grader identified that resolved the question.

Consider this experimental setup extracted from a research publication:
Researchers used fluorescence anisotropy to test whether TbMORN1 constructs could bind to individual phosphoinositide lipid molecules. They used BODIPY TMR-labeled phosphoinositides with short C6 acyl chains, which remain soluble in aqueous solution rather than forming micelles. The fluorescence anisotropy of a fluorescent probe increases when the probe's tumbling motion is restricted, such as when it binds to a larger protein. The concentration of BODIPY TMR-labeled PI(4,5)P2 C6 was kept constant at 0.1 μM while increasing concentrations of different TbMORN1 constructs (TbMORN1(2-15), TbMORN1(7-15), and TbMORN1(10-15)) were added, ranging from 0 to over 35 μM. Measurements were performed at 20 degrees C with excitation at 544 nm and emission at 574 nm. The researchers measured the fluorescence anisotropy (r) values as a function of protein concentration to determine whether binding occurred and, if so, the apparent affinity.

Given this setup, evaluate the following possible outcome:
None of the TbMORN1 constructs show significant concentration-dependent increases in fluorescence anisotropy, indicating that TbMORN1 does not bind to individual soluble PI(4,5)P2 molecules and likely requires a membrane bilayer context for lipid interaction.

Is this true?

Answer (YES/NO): NO